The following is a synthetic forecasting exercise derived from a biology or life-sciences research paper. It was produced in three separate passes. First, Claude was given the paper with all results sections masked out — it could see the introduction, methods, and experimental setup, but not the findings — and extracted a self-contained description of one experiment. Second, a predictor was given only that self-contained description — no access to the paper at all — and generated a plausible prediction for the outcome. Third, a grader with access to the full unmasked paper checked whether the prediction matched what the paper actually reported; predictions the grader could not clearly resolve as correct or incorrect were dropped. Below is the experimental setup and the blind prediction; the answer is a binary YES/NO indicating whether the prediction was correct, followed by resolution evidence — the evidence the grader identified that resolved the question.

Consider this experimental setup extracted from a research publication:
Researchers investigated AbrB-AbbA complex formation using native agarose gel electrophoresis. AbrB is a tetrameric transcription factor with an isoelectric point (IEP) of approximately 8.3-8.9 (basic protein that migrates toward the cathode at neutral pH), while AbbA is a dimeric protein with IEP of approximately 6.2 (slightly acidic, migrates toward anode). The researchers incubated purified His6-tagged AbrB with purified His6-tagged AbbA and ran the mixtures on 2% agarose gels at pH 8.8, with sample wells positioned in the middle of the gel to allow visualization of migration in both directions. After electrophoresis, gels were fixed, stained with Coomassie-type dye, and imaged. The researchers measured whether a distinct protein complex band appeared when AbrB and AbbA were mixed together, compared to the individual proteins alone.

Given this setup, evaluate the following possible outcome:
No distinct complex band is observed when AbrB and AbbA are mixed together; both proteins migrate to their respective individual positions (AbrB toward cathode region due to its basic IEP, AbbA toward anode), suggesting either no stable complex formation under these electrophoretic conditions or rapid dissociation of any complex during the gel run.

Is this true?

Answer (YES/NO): NO